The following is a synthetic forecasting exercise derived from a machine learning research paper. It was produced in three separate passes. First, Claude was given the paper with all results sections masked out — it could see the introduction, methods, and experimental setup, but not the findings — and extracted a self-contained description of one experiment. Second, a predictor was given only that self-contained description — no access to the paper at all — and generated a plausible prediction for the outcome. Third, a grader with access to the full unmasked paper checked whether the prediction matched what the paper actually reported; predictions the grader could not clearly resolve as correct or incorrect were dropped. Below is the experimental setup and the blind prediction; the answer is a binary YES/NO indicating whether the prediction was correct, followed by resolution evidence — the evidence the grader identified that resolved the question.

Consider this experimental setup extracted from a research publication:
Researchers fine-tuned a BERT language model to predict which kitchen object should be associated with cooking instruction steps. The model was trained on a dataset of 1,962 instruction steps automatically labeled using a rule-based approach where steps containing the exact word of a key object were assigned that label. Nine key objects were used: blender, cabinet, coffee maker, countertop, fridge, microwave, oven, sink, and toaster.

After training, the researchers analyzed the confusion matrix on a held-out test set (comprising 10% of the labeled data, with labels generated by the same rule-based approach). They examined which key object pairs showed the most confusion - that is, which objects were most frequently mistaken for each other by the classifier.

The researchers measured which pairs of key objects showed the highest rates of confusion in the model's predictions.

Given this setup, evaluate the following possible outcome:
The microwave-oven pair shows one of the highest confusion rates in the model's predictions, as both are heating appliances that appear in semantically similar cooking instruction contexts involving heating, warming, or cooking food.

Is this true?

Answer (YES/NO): YES